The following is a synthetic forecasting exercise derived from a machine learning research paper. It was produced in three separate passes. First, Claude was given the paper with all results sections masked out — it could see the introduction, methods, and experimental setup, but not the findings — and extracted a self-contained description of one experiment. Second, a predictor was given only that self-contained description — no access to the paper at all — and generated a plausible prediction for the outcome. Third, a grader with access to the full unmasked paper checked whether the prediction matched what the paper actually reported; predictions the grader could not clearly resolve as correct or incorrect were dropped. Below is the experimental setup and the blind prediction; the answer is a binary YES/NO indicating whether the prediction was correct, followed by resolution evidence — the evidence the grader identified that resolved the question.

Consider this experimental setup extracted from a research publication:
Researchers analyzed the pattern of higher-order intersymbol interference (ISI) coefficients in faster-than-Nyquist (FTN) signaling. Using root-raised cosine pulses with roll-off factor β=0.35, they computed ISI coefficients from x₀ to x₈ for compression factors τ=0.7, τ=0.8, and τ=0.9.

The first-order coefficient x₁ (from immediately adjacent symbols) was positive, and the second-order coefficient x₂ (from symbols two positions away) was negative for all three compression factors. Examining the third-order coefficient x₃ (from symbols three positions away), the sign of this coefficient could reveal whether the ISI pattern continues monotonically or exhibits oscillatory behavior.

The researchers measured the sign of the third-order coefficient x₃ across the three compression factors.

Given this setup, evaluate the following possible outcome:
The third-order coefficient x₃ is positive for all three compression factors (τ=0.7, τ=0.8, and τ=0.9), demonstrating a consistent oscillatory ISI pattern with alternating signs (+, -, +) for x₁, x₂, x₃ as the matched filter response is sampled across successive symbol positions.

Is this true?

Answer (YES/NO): YES